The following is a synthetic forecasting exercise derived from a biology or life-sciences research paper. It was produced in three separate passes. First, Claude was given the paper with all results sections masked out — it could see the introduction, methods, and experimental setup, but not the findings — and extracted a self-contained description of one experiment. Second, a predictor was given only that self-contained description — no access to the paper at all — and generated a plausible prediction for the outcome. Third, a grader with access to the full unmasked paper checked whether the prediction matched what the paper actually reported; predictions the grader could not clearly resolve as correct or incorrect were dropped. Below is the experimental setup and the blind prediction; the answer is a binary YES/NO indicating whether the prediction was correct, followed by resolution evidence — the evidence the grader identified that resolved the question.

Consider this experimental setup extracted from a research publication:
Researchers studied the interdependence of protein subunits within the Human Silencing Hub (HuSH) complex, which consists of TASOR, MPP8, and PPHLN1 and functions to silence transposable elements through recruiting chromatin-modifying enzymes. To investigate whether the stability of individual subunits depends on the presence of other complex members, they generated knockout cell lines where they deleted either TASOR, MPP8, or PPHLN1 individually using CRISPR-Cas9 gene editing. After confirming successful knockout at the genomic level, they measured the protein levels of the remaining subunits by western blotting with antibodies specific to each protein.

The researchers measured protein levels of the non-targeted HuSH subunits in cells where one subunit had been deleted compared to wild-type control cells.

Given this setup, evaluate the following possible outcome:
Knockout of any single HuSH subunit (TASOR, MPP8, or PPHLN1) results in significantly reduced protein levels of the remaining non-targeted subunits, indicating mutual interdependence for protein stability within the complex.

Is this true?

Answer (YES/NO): YES